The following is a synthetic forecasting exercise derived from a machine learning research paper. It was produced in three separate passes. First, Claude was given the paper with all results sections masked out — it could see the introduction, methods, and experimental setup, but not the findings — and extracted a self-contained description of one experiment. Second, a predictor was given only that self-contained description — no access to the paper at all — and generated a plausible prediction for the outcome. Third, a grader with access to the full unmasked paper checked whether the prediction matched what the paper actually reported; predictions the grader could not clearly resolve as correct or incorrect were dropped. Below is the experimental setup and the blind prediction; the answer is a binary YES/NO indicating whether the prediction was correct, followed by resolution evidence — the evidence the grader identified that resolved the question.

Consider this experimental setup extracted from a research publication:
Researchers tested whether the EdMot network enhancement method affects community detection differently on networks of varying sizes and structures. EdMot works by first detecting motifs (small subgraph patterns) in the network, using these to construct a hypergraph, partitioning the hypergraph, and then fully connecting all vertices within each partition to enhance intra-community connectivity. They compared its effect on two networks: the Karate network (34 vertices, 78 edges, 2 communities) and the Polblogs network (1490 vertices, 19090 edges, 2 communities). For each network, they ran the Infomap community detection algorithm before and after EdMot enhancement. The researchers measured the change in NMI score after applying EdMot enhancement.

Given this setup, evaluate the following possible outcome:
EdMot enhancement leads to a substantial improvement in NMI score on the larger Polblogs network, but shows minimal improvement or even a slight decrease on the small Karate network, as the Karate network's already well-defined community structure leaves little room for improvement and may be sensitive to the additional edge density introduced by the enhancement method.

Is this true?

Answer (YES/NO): NO